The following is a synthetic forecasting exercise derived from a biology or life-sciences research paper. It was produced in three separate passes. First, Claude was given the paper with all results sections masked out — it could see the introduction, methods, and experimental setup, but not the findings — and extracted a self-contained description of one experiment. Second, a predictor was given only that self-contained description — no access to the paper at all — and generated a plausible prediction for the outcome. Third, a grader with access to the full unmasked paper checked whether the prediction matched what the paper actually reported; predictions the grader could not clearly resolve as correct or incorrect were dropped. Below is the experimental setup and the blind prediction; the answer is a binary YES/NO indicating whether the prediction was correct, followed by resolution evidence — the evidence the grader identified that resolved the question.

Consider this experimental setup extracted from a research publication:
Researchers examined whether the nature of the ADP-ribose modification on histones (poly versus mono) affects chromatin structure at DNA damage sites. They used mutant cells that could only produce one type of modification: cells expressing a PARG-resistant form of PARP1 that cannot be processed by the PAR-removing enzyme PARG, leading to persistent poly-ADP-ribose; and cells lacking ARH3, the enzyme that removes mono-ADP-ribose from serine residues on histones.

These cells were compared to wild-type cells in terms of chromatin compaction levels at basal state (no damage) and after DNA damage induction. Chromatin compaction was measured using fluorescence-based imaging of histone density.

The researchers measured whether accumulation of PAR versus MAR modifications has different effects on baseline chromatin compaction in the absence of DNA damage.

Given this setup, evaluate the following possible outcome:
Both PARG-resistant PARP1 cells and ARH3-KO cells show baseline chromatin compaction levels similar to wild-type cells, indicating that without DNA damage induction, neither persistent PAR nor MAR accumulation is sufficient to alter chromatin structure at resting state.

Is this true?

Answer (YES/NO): NO